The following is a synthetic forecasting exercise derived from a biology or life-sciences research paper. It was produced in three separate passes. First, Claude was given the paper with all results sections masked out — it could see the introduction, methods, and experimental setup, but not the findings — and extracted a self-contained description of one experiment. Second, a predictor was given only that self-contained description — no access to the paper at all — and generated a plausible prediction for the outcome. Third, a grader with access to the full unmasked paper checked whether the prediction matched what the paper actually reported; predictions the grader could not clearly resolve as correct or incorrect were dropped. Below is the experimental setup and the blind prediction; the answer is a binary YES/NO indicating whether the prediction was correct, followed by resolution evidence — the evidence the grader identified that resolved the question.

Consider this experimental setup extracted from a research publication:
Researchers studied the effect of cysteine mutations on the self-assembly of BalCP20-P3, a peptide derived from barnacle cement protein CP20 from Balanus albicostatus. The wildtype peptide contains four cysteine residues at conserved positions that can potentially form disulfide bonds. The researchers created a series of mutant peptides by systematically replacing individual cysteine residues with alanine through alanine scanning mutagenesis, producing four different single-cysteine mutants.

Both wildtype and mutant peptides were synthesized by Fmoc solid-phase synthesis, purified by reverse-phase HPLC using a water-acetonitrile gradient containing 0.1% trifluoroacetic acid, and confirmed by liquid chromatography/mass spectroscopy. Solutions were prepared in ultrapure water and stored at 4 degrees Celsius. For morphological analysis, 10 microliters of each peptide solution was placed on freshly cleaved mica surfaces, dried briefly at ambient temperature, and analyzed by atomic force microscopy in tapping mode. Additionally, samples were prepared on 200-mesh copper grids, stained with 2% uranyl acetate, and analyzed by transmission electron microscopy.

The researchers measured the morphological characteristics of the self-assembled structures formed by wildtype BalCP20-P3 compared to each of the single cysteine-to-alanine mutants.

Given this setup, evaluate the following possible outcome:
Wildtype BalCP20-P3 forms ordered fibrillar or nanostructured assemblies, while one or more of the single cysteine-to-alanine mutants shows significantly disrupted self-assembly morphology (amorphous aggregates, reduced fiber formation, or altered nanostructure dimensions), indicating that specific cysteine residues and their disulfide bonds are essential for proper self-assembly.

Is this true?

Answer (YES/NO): YES